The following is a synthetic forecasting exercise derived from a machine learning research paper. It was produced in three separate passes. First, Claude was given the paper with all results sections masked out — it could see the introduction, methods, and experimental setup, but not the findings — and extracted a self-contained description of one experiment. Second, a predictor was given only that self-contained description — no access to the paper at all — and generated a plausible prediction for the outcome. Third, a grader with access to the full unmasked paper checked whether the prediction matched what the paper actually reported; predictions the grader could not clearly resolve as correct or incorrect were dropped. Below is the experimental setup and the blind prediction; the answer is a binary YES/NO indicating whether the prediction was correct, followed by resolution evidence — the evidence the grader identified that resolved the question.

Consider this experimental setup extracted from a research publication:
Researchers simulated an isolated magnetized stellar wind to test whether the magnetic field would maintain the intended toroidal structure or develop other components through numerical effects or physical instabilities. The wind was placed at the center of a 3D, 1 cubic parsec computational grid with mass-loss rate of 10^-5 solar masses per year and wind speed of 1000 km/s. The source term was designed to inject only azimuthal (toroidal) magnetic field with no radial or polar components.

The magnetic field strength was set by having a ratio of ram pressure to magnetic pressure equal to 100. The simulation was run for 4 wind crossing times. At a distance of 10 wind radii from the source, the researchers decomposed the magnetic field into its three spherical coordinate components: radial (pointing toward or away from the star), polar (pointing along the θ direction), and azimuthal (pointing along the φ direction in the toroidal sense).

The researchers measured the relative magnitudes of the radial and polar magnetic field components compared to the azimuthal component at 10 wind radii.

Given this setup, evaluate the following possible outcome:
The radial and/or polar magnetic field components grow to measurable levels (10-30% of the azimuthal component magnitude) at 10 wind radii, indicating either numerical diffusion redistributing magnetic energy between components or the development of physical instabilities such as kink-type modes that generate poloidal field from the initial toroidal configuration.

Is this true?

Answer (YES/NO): NO